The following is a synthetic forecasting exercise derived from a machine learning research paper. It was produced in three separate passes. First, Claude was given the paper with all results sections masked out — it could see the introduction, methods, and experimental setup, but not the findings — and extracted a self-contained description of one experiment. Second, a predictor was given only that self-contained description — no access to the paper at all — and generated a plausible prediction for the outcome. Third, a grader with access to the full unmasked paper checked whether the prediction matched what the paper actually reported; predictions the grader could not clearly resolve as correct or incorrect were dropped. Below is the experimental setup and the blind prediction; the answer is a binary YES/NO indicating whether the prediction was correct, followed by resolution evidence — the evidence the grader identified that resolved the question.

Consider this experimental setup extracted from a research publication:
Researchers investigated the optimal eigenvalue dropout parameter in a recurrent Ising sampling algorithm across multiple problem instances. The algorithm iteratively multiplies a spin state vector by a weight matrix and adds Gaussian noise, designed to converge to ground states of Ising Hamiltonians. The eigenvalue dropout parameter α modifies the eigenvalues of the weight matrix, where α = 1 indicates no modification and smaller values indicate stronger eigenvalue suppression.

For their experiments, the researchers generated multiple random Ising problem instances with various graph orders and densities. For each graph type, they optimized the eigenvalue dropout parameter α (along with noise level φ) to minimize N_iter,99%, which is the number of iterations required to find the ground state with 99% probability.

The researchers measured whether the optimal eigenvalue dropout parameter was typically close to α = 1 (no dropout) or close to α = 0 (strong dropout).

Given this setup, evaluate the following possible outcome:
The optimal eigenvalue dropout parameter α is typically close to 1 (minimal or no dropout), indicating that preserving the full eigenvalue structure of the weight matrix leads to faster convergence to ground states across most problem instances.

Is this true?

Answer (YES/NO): NO